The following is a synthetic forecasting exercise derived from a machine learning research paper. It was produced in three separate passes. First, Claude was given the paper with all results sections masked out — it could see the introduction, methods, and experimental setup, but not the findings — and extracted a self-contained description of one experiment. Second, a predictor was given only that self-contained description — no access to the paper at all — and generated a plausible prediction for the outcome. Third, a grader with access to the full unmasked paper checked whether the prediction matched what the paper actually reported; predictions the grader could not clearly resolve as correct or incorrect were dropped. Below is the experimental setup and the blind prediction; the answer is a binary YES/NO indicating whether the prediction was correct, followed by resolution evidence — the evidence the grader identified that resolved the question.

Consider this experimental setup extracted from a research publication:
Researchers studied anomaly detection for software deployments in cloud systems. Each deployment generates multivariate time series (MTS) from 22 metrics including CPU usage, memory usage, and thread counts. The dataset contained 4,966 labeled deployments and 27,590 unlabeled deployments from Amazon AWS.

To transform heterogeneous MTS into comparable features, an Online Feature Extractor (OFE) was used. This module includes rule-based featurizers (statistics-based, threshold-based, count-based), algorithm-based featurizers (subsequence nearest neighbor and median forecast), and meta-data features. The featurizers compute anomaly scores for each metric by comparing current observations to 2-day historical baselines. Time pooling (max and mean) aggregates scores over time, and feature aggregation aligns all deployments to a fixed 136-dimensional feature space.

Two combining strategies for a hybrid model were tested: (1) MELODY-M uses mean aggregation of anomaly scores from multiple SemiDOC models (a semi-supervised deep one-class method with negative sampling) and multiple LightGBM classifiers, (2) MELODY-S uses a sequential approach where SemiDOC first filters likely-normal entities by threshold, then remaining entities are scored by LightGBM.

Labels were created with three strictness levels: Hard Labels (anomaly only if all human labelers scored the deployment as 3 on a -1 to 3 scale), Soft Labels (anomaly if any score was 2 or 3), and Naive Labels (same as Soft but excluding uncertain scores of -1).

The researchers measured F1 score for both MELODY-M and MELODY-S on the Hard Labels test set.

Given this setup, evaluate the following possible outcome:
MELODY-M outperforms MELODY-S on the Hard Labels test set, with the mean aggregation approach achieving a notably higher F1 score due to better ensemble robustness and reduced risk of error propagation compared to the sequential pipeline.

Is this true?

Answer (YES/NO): NO